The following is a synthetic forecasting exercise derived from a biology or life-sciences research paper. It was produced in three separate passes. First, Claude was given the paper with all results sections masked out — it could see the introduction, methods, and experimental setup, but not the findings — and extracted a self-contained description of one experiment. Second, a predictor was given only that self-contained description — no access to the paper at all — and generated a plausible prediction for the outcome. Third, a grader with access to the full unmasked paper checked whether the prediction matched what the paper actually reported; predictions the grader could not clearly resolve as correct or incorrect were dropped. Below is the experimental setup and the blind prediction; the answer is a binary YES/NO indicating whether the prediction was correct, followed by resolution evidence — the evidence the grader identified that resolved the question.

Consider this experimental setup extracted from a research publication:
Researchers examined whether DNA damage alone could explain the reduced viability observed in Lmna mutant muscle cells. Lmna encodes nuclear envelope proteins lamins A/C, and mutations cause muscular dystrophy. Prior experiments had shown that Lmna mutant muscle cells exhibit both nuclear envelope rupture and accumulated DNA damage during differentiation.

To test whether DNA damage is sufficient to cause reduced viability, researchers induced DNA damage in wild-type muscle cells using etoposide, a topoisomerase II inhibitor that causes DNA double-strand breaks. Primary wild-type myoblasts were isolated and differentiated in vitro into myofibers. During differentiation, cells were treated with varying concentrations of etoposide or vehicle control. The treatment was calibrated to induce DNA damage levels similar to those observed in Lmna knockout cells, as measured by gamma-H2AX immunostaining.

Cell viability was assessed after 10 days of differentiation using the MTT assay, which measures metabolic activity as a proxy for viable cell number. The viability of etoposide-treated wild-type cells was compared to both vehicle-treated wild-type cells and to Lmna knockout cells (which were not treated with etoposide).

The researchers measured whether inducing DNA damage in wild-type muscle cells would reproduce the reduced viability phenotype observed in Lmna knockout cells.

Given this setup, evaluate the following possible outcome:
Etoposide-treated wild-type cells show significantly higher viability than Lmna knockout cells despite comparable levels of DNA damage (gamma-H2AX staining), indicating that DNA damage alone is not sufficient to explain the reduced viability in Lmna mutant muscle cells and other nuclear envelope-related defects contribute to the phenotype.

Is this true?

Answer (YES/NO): NO